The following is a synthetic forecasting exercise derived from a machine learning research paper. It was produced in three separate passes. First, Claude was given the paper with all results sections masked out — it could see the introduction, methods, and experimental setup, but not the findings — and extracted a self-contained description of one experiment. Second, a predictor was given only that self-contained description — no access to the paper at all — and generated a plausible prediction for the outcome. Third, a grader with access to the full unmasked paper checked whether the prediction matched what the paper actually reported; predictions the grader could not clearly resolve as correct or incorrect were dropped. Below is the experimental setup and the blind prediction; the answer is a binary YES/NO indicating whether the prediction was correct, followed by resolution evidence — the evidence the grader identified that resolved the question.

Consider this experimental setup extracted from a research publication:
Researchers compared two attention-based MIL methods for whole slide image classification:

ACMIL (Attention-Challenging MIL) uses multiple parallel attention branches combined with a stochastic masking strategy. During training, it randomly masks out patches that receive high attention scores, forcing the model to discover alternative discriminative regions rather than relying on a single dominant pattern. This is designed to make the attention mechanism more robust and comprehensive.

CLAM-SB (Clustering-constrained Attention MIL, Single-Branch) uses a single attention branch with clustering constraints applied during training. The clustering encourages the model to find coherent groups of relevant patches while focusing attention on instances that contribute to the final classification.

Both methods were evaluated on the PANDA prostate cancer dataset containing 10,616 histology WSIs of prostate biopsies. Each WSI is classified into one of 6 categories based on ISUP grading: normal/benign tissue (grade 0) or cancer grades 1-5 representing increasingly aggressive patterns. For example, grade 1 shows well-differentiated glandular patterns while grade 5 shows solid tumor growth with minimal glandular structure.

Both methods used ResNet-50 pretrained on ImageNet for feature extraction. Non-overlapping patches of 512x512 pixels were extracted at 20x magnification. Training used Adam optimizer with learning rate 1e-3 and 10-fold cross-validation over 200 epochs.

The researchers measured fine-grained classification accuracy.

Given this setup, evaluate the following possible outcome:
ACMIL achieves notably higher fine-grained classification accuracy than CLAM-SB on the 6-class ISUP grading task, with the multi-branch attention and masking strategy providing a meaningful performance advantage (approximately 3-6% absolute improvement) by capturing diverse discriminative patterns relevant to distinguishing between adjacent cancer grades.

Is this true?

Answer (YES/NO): NO